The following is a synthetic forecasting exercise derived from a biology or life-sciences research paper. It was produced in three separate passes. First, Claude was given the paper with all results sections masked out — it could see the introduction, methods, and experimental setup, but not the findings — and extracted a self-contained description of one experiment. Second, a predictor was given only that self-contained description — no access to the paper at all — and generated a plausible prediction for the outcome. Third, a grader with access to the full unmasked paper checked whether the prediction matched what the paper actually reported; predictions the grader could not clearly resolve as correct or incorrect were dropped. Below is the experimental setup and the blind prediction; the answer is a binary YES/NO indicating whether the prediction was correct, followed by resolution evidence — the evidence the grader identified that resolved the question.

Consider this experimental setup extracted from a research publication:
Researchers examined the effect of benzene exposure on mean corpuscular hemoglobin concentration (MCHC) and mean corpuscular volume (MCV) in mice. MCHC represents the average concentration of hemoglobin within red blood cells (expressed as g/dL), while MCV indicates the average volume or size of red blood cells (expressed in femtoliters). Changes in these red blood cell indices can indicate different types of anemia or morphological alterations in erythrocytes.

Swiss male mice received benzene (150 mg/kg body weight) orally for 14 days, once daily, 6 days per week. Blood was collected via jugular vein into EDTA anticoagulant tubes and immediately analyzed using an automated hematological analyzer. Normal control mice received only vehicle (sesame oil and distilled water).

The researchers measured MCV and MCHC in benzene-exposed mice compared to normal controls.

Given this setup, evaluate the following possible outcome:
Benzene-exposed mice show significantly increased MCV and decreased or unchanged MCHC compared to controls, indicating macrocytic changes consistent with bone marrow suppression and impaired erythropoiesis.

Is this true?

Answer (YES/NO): NO